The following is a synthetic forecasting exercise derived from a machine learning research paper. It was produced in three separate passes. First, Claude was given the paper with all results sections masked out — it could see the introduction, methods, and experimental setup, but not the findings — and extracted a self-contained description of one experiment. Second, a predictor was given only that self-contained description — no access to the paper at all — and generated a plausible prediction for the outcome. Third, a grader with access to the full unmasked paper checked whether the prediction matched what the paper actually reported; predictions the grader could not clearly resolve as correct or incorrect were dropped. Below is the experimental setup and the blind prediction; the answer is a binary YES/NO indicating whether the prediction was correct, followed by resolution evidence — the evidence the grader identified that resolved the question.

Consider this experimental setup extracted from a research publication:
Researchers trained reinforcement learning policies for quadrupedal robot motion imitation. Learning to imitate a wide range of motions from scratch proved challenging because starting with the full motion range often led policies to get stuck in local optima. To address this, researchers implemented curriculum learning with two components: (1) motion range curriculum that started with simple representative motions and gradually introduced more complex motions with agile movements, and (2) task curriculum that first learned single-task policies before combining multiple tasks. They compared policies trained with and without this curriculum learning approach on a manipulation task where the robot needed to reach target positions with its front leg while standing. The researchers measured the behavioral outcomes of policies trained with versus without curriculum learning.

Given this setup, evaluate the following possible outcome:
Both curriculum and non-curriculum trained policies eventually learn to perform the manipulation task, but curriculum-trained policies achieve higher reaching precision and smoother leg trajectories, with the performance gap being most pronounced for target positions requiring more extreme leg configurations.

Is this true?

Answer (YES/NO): NO